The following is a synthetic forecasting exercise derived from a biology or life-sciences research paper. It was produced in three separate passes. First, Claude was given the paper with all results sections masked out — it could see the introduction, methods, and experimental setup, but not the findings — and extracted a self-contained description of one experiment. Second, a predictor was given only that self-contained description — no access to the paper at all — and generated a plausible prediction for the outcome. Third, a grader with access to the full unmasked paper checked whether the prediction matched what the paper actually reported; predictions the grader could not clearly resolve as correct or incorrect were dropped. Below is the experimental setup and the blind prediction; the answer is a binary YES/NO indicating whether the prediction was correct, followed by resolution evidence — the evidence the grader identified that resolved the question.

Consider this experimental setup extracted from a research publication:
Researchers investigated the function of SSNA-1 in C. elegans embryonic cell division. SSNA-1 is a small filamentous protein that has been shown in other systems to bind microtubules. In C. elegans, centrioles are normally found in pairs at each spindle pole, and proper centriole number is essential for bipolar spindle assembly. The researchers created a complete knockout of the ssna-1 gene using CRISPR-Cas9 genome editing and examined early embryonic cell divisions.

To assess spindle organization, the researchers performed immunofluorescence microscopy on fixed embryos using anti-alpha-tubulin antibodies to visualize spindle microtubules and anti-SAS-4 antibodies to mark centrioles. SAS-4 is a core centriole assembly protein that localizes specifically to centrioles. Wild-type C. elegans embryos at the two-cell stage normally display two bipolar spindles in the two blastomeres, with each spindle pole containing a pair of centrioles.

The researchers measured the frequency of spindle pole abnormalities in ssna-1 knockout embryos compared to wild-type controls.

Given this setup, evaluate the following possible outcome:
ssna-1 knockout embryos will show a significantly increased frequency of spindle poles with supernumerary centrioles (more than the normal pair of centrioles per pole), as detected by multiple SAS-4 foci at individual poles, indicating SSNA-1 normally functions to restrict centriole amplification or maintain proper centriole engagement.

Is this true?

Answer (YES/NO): NO